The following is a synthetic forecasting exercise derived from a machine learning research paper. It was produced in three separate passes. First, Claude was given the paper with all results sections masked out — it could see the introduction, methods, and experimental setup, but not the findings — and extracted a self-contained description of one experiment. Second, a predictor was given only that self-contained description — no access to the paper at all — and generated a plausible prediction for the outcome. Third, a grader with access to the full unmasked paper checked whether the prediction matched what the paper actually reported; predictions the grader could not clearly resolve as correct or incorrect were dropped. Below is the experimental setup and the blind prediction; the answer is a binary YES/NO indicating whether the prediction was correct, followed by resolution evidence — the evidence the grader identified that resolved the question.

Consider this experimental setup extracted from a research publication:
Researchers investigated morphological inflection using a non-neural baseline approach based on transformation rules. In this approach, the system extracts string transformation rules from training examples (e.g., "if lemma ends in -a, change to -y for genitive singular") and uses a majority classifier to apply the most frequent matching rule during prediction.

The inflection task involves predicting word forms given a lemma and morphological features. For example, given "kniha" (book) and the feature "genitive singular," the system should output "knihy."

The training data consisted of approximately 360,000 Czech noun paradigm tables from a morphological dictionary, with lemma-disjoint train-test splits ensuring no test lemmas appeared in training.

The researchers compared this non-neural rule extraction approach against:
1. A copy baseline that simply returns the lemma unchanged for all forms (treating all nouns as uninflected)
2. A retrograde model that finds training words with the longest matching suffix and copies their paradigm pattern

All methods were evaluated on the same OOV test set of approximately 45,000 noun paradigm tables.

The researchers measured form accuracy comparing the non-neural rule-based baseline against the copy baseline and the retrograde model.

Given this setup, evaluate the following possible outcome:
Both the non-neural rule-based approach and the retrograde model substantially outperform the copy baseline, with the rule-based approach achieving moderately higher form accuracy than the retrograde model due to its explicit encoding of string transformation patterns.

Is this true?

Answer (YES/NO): NO